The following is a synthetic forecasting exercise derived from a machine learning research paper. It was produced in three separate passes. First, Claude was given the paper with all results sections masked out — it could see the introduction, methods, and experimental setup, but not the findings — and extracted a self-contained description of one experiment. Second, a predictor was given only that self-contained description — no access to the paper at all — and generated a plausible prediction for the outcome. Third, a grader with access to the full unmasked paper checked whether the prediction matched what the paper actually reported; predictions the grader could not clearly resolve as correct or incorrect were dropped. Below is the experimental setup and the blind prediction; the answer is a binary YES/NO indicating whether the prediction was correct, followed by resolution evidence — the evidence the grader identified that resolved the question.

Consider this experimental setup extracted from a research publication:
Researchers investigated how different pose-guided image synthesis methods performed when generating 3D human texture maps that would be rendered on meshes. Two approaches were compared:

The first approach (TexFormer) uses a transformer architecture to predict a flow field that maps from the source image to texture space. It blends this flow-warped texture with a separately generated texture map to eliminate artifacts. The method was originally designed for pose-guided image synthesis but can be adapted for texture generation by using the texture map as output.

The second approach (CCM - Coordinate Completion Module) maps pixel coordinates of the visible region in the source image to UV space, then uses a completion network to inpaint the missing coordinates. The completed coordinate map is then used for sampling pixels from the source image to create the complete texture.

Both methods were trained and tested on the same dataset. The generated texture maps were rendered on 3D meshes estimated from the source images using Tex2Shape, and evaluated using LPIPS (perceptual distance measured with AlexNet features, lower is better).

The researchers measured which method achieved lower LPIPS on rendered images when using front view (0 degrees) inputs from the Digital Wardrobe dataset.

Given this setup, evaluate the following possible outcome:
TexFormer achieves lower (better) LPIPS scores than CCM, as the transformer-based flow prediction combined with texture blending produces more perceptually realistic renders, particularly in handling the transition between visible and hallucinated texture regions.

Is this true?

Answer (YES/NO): YES